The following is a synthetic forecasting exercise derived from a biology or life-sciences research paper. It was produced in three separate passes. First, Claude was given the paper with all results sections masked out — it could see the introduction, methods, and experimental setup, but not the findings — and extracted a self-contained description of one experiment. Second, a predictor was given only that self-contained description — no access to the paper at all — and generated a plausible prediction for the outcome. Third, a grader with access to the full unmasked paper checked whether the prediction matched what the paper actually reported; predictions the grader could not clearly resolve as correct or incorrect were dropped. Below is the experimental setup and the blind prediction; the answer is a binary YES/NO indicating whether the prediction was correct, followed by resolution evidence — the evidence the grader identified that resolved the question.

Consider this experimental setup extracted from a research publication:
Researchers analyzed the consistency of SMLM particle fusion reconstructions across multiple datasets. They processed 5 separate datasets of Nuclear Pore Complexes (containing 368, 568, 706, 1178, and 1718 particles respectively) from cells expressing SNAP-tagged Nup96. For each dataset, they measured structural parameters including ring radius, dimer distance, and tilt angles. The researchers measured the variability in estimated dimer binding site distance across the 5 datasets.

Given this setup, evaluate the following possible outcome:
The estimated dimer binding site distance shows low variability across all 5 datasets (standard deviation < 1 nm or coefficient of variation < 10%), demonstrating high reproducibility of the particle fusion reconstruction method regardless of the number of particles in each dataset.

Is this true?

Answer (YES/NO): YES